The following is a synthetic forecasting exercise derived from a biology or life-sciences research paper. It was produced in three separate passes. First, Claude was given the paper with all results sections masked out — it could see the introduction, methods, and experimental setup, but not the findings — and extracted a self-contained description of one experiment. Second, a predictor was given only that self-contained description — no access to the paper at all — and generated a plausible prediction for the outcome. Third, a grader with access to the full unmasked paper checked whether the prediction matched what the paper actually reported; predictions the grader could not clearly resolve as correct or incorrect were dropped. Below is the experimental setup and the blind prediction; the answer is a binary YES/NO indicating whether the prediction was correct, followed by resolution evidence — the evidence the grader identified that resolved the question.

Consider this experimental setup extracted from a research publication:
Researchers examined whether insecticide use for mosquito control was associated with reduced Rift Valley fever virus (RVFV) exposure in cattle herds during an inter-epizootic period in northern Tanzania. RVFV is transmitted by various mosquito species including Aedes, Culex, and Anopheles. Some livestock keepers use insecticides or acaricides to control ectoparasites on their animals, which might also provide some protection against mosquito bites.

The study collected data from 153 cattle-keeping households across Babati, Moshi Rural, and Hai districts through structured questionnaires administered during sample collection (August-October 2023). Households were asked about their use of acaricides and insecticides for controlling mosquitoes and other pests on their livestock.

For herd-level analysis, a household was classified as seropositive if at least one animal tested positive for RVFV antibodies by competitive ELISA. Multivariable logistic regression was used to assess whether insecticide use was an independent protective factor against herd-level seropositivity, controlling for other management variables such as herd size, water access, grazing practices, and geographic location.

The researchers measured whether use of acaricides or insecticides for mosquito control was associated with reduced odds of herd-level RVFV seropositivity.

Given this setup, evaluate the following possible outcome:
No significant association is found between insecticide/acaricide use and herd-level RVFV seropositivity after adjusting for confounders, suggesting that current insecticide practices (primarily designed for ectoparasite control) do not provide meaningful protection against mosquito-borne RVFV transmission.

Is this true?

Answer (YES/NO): YES